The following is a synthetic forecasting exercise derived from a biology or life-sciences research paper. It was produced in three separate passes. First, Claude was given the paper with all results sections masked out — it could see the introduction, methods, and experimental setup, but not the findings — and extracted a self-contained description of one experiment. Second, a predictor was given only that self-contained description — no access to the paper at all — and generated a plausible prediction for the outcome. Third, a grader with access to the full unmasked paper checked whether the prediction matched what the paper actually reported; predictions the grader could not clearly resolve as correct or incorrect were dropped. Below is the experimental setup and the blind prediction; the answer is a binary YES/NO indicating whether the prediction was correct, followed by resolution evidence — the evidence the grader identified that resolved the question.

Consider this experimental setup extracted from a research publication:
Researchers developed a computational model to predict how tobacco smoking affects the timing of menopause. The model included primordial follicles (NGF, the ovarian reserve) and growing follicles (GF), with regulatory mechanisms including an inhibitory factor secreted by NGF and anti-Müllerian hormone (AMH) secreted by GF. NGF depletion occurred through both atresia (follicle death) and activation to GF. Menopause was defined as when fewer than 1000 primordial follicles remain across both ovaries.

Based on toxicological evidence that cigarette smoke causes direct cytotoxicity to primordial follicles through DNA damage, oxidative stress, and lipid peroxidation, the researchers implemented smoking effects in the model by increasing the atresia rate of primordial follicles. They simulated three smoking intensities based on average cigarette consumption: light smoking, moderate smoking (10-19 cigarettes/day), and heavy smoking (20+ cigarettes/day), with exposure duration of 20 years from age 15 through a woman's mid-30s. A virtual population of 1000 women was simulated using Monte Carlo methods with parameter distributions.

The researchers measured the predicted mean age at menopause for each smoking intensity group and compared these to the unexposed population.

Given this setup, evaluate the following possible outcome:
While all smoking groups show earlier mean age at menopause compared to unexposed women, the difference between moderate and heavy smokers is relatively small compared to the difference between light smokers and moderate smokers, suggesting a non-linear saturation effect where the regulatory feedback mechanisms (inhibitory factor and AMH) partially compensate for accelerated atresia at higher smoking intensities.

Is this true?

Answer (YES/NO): NO